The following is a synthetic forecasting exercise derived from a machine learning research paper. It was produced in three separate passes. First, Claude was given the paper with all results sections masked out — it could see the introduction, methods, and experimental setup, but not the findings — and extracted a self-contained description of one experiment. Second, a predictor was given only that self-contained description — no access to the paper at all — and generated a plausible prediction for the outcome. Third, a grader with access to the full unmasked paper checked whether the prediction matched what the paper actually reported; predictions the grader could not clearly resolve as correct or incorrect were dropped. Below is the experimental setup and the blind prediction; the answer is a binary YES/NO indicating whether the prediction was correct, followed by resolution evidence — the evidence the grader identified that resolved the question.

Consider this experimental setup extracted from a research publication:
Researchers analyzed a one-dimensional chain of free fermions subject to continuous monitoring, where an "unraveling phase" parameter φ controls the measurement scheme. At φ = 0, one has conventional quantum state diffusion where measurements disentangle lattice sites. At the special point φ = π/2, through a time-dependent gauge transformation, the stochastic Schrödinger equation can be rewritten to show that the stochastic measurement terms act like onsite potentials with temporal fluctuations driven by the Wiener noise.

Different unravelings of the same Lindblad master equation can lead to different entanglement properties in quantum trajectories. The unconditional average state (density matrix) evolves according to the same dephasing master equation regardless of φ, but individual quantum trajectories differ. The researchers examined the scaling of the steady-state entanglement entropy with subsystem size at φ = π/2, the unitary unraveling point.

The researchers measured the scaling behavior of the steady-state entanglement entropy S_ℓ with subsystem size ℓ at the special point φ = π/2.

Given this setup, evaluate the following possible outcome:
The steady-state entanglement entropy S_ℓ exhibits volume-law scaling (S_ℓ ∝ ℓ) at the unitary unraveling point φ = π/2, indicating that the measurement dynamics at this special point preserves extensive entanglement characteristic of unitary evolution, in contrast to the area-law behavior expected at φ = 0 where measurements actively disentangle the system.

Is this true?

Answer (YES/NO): YES